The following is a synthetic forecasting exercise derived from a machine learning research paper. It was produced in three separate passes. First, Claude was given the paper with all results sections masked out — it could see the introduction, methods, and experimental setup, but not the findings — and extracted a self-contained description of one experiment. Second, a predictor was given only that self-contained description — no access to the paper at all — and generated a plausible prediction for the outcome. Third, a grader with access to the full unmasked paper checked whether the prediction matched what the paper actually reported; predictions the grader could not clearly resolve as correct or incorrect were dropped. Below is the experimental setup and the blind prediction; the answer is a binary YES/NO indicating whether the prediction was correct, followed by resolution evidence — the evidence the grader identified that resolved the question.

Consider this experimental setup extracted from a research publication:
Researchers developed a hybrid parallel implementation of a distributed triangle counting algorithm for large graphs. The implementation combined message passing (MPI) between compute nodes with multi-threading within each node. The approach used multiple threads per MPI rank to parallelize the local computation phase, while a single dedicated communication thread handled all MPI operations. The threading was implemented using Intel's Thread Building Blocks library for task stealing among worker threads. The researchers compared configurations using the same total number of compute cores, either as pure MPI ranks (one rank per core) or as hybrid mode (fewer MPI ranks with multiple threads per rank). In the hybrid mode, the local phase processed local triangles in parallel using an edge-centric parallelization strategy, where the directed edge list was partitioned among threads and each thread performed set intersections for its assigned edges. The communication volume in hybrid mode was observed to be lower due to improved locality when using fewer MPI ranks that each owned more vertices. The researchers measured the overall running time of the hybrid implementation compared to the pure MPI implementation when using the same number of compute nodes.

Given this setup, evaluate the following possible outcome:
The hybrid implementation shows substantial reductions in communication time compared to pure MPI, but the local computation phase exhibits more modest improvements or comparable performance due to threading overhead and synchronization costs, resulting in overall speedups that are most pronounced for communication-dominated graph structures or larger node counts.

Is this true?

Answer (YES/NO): NO